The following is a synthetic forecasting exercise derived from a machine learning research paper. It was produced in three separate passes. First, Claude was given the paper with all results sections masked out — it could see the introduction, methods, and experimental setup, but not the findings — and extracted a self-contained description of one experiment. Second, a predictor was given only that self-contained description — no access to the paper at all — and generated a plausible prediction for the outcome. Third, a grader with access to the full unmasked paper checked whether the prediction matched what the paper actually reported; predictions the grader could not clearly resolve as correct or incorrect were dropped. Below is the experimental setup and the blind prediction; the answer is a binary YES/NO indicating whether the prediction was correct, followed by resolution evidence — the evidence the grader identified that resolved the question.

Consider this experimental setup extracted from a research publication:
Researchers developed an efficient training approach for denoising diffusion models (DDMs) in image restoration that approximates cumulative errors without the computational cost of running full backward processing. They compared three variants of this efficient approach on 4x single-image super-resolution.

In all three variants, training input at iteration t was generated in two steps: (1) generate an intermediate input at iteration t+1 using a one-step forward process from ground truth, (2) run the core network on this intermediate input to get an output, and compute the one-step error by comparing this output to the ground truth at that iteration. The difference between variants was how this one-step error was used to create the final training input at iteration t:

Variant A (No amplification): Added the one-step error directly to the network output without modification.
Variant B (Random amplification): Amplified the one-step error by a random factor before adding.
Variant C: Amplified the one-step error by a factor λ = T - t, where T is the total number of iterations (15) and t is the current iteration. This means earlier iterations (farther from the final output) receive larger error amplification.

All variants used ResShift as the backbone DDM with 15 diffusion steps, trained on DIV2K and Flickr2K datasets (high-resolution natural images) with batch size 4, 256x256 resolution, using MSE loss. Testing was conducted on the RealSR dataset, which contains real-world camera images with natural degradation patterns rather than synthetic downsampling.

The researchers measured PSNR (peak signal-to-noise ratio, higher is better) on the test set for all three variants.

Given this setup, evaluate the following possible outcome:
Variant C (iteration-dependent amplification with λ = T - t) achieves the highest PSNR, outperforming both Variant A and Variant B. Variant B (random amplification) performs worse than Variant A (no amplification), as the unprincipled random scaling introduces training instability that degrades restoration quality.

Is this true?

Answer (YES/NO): NO